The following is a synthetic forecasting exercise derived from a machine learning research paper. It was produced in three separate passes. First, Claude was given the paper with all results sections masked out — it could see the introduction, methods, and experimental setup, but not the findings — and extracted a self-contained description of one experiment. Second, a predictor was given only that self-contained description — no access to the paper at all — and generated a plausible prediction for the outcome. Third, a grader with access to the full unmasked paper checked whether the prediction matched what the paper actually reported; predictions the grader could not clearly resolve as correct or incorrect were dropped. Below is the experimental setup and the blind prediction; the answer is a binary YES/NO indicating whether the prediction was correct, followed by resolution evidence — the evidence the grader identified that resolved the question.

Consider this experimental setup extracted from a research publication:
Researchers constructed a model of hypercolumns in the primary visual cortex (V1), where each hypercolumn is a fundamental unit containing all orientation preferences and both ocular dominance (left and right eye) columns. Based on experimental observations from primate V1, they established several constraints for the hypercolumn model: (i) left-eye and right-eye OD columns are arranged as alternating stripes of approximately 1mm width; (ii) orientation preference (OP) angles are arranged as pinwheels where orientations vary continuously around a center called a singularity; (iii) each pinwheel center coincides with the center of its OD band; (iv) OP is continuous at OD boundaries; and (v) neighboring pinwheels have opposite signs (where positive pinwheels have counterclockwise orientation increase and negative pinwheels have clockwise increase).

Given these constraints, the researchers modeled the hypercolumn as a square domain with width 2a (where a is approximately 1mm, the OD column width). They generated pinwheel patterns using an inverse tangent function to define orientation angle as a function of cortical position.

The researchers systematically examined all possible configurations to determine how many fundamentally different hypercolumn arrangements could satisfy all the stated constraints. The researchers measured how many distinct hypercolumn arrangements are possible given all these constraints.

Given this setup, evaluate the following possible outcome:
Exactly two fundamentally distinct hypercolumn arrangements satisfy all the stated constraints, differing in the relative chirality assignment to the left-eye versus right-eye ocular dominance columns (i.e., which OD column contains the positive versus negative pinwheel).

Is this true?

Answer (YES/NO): YES